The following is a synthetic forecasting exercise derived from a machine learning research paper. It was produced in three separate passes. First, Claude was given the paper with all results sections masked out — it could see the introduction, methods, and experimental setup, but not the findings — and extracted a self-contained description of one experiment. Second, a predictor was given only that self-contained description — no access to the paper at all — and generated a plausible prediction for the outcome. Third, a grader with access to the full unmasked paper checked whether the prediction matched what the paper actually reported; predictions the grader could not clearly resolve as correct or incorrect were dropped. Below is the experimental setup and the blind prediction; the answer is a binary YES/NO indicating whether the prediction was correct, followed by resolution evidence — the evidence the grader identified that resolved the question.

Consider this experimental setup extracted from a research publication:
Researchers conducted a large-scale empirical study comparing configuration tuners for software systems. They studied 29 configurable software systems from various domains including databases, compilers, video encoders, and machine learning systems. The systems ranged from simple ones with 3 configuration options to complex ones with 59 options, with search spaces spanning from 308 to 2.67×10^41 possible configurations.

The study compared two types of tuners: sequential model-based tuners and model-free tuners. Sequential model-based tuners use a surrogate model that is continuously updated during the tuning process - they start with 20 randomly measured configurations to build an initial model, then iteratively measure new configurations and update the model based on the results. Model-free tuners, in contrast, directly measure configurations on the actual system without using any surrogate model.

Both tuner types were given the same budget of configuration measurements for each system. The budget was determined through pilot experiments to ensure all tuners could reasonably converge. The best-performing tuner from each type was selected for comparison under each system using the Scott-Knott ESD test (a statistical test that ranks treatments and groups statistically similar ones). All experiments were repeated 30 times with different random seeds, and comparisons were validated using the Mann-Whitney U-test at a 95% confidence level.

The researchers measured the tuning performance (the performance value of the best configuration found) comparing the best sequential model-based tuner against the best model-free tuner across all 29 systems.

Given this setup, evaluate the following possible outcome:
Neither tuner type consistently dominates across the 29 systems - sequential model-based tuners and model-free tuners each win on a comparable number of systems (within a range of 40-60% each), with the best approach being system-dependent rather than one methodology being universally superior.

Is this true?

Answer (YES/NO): NO